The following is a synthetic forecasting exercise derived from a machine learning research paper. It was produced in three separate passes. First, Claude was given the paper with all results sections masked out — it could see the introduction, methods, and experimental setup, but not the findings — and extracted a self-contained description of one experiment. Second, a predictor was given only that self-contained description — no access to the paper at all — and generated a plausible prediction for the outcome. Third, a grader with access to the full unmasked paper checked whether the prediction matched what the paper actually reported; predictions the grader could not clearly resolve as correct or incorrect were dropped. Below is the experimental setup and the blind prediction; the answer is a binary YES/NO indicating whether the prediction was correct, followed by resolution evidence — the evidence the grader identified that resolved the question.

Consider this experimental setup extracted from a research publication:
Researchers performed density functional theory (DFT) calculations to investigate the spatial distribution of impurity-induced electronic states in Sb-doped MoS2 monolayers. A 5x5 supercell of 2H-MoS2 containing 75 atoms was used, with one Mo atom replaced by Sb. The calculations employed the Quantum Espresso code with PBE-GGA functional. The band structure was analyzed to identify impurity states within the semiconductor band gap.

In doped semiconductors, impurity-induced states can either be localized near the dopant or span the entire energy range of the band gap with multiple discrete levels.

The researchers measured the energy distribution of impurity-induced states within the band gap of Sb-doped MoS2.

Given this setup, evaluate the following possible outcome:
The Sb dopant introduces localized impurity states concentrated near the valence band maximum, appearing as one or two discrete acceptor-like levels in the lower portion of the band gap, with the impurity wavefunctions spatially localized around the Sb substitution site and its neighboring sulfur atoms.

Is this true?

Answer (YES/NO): NO